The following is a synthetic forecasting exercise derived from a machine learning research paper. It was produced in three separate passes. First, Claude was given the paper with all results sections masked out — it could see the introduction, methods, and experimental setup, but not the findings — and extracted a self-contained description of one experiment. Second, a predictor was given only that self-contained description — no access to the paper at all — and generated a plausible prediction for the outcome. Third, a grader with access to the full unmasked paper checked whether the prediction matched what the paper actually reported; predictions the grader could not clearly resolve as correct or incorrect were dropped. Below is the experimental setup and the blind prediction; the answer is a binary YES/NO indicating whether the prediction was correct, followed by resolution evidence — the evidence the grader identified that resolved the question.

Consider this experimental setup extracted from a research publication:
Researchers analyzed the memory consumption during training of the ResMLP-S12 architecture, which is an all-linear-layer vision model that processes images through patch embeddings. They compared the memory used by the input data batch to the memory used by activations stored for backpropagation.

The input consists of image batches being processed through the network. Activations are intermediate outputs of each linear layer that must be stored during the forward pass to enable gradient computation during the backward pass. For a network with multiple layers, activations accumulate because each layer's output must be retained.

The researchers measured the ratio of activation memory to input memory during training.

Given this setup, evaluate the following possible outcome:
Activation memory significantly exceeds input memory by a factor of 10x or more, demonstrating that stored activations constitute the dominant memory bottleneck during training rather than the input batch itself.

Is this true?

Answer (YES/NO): YES